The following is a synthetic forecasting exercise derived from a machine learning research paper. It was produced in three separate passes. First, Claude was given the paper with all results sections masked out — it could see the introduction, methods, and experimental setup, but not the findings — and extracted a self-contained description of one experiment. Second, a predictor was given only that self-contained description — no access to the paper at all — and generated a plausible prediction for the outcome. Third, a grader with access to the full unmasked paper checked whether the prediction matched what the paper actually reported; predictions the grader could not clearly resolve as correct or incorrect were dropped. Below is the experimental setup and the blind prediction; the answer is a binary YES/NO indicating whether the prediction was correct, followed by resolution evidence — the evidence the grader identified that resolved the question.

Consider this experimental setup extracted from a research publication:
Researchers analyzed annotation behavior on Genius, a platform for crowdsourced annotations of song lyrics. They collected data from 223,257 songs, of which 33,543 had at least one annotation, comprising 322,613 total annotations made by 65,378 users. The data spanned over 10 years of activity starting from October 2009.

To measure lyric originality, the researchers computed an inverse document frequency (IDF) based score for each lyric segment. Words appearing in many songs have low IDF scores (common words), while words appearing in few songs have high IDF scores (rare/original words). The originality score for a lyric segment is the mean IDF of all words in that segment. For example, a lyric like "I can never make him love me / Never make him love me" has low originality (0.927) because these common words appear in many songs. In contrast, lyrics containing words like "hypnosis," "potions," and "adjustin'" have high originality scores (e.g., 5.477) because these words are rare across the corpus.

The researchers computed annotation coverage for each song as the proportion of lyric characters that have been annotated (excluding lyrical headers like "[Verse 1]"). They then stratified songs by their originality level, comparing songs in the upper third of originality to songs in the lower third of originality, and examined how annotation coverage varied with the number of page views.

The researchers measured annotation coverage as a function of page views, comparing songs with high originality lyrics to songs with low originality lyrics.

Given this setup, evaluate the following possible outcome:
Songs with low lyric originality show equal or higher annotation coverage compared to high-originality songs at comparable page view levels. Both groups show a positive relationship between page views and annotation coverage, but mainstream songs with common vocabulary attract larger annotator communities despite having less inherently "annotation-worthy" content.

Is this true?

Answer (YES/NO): NO